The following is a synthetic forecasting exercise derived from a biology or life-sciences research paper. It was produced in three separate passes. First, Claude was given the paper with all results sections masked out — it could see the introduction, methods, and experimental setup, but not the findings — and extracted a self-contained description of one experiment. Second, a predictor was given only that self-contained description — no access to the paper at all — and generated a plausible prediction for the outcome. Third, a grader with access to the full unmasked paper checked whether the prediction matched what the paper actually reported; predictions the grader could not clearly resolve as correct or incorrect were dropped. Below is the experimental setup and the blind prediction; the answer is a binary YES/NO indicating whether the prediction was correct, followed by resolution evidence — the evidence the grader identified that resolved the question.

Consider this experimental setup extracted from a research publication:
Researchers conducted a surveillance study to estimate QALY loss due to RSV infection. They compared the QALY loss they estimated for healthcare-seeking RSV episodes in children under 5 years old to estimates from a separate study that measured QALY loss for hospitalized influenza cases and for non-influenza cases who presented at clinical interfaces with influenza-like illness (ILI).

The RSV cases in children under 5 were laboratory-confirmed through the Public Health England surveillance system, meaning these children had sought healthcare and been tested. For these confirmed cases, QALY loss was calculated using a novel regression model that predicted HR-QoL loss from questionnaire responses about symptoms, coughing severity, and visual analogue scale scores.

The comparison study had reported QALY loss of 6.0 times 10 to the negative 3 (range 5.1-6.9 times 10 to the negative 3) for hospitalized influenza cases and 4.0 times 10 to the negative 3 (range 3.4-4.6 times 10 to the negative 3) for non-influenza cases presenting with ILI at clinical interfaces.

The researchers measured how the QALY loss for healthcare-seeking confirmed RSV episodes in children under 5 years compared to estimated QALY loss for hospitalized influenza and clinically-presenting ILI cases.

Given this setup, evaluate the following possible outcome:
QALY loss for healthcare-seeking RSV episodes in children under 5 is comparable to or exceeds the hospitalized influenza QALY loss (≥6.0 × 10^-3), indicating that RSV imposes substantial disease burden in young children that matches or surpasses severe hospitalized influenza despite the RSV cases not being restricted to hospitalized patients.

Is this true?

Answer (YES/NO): NO